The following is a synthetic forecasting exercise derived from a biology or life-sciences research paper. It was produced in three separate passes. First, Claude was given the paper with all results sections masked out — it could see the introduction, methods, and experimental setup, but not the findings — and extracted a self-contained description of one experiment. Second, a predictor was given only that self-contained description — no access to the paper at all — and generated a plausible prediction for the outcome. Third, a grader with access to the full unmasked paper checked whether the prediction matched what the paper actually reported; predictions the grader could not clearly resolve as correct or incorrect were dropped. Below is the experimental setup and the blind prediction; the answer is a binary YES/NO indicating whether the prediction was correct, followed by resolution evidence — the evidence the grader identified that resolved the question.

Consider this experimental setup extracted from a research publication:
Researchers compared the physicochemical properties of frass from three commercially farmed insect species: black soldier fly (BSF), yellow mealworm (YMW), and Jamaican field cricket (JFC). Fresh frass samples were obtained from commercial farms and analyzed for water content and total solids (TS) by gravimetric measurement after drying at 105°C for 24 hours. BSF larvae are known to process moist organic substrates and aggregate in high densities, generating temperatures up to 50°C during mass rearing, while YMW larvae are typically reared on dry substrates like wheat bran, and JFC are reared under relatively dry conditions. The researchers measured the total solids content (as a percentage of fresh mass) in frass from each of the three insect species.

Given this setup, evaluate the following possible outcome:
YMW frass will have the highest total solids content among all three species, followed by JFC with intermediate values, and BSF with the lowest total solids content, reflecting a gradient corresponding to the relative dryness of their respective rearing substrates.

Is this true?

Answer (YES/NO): NO